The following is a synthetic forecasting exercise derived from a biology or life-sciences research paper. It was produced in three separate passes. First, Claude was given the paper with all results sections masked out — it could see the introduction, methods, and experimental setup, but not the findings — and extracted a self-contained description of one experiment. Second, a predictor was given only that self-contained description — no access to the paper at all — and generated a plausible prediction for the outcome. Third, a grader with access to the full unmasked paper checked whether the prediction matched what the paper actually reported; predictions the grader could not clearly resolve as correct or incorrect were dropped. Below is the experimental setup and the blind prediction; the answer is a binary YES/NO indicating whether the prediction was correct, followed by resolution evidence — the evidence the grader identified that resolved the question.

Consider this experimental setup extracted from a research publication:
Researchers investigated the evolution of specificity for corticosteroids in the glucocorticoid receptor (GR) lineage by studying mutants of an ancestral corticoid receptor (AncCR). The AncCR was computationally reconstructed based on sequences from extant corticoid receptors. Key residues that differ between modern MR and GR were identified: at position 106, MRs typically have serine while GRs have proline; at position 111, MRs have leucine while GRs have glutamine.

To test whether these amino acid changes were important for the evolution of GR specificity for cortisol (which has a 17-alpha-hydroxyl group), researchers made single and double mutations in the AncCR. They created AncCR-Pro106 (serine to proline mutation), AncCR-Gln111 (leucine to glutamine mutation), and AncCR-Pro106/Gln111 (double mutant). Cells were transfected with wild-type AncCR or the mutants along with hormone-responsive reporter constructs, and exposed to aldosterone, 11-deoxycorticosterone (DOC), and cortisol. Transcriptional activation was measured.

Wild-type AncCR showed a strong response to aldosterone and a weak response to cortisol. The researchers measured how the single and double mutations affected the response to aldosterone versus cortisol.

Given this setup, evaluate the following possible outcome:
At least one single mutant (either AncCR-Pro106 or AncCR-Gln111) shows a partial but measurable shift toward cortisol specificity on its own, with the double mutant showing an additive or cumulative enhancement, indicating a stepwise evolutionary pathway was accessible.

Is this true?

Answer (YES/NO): NO